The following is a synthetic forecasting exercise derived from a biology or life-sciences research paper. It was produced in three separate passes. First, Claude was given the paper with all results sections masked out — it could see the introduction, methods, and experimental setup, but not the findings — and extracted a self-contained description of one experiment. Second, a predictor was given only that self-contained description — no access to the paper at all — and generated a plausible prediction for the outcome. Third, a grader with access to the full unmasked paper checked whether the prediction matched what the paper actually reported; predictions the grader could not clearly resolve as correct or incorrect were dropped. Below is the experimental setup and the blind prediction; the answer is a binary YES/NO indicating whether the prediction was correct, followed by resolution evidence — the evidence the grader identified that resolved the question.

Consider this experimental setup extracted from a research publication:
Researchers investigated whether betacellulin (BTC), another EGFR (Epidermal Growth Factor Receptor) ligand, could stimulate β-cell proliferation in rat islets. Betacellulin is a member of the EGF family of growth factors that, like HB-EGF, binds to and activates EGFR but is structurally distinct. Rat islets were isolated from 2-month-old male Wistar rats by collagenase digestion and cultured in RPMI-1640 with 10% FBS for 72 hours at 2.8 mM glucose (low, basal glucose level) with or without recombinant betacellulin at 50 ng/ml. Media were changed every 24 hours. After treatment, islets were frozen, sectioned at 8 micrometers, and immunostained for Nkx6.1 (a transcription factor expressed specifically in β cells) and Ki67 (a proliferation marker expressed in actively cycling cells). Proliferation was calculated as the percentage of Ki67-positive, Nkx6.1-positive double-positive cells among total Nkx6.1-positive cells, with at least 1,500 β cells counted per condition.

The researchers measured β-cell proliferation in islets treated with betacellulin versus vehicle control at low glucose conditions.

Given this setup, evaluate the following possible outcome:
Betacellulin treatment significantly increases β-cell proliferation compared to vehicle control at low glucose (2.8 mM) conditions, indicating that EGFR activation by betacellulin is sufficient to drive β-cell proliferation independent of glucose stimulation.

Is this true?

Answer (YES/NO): YES